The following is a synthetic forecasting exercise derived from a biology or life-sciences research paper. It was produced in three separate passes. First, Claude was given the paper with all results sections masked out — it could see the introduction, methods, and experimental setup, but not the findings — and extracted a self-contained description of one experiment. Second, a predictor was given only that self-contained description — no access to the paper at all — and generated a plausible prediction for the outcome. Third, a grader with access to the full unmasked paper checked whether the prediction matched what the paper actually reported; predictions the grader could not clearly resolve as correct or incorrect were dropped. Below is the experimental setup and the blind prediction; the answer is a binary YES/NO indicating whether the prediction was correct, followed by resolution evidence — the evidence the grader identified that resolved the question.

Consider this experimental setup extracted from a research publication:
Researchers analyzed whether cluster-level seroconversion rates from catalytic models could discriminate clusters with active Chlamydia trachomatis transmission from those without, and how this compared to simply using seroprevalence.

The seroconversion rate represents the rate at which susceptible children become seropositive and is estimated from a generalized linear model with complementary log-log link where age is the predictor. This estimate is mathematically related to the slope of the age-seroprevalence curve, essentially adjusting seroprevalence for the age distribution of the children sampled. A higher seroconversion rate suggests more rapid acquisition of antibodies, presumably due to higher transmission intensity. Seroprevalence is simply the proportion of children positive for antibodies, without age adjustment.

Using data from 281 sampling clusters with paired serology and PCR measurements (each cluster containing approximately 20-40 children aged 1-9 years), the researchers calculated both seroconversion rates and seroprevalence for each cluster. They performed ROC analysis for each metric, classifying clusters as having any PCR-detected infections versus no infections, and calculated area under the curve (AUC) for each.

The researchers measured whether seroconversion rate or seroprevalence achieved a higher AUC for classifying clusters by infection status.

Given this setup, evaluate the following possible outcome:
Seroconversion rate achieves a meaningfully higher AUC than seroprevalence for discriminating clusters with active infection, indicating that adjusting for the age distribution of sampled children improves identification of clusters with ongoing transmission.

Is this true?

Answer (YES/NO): NO